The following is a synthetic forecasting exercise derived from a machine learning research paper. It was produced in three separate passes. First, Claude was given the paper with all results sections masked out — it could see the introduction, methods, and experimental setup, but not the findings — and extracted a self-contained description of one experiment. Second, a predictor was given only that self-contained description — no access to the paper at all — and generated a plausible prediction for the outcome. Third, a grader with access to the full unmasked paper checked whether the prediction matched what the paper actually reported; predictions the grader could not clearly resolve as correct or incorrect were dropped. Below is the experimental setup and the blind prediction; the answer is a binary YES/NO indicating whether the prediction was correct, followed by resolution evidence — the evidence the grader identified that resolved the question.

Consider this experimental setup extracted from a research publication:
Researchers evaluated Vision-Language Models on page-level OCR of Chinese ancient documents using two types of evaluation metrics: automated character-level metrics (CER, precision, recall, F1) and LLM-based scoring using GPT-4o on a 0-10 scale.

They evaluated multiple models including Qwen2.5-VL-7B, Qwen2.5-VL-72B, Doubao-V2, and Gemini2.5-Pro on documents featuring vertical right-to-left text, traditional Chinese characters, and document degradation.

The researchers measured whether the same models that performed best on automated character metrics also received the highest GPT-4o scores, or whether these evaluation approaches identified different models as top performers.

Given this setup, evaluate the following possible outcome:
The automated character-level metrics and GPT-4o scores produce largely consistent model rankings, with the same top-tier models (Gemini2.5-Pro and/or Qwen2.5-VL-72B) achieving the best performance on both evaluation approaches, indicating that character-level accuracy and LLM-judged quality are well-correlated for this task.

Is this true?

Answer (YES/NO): NO